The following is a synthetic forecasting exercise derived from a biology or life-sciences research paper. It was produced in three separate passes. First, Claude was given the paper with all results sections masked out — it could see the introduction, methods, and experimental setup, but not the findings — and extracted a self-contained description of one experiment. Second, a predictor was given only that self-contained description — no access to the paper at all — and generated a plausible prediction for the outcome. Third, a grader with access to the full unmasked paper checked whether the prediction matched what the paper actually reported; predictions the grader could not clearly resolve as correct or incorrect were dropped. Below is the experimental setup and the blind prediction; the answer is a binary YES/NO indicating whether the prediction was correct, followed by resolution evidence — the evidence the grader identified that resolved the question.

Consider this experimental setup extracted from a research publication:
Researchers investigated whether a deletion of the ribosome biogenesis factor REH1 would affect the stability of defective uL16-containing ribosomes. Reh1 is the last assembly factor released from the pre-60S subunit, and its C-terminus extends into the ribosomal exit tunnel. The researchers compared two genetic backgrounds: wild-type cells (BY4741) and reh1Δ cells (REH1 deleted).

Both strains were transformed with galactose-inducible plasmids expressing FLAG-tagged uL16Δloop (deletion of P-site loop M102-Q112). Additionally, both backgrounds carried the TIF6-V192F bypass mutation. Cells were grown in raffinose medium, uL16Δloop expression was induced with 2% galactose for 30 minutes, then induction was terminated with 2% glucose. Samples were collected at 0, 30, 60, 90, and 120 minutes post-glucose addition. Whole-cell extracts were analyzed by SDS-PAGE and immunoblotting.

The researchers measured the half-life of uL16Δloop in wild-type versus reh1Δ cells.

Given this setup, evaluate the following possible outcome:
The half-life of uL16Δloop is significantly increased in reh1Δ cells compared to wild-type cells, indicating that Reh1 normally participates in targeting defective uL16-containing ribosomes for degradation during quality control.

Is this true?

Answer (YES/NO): YES